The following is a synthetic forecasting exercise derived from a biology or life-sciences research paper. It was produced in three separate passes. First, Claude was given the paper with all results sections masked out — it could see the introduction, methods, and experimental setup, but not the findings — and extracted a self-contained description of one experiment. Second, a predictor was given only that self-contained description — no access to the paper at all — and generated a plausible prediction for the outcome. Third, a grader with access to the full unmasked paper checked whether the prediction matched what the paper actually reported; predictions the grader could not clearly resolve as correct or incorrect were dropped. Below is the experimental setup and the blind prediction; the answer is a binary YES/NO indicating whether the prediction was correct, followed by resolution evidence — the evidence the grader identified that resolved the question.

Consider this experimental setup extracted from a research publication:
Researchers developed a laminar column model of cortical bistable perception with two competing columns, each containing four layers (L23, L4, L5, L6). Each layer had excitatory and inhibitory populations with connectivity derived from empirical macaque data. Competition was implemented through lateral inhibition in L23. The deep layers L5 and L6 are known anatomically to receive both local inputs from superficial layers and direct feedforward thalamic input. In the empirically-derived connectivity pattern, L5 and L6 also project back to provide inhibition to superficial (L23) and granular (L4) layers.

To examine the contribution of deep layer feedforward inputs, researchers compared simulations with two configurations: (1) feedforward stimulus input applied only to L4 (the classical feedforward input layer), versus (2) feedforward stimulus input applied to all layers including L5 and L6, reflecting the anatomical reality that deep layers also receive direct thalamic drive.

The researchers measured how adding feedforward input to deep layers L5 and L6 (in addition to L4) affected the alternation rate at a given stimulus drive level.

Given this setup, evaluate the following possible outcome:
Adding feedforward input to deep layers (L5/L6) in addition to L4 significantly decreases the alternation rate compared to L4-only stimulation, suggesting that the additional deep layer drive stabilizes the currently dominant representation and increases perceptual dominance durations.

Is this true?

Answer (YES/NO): NO